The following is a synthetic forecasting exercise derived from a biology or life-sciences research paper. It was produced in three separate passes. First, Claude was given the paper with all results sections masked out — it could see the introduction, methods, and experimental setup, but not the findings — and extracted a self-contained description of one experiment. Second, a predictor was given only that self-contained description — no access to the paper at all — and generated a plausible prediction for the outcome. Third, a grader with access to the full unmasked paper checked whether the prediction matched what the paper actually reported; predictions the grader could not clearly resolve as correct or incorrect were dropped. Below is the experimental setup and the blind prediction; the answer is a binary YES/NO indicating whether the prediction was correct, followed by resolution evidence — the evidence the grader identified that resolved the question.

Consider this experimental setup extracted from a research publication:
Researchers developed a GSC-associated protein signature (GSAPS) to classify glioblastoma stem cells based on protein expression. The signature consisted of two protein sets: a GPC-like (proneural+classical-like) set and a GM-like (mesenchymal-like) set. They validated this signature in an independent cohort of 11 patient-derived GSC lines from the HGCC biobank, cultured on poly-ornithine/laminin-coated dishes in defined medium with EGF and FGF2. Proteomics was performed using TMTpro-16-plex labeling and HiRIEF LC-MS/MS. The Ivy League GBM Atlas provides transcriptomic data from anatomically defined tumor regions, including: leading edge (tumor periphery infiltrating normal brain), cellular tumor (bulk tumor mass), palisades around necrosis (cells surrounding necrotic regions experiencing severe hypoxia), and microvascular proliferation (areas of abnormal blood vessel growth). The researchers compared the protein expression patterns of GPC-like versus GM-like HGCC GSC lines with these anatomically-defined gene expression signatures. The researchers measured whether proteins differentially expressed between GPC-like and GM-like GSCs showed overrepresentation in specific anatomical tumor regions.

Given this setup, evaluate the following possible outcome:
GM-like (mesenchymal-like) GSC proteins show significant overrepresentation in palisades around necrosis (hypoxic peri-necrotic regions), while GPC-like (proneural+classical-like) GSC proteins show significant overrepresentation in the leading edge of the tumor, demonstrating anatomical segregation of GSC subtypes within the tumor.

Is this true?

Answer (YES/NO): NO